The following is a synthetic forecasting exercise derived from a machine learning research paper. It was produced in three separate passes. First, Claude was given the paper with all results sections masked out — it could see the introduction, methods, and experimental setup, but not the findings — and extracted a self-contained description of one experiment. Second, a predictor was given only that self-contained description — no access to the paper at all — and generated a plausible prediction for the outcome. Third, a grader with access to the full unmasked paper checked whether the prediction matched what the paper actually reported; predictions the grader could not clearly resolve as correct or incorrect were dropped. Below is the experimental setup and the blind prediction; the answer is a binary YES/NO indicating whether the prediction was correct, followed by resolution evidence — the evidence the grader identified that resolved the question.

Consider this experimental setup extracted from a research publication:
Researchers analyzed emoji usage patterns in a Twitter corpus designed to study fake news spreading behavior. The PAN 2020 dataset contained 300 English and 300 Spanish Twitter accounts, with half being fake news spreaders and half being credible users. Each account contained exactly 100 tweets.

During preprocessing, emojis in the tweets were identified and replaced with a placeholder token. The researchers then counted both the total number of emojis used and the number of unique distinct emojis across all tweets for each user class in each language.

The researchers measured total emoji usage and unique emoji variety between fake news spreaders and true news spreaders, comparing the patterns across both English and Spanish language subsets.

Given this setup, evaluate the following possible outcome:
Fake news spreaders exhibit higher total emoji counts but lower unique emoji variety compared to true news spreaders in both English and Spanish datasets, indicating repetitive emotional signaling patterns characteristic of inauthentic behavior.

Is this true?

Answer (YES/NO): NO